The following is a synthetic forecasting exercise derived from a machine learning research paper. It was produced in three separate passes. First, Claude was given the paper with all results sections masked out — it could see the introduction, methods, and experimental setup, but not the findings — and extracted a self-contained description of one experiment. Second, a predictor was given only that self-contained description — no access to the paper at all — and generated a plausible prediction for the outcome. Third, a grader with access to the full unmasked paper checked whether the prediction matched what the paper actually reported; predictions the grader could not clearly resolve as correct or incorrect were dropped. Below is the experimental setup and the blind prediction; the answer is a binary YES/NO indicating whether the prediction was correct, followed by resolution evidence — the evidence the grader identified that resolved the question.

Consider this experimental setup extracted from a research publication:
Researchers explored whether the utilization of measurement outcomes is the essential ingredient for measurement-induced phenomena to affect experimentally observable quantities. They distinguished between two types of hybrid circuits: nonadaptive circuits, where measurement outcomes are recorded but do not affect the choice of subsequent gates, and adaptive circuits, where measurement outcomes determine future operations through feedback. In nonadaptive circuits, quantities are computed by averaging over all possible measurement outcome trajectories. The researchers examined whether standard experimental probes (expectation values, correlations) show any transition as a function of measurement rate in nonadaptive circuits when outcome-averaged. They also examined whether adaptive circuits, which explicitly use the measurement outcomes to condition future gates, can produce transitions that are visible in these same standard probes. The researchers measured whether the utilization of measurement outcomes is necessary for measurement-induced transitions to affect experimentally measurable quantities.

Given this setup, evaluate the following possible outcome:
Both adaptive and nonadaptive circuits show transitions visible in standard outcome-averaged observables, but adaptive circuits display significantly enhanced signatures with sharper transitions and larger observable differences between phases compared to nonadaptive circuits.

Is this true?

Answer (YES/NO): NO